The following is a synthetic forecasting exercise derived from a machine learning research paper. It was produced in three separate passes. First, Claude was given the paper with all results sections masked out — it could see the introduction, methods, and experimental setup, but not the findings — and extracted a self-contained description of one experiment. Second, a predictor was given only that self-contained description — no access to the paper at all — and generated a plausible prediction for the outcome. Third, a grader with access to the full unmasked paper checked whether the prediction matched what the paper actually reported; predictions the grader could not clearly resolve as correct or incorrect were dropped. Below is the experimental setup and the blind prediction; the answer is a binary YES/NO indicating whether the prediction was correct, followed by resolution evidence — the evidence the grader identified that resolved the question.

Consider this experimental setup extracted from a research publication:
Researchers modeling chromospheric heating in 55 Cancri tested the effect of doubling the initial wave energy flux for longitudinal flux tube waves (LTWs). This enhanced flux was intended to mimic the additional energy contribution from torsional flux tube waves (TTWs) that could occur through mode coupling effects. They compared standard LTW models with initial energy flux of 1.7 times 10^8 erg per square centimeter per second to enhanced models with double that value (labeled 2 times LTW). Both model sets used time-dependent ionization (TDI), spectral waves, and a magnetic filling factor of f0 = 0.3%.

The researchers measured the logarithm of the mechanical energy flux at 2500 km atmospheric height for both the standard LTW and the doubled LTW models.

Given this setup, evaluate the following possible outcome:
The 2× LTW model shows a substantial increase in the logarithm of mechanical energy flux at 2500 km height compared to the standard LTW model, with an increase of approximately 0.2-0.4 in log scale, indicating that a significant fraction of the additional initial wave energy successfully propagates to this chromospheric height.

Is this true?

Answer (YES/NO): NO